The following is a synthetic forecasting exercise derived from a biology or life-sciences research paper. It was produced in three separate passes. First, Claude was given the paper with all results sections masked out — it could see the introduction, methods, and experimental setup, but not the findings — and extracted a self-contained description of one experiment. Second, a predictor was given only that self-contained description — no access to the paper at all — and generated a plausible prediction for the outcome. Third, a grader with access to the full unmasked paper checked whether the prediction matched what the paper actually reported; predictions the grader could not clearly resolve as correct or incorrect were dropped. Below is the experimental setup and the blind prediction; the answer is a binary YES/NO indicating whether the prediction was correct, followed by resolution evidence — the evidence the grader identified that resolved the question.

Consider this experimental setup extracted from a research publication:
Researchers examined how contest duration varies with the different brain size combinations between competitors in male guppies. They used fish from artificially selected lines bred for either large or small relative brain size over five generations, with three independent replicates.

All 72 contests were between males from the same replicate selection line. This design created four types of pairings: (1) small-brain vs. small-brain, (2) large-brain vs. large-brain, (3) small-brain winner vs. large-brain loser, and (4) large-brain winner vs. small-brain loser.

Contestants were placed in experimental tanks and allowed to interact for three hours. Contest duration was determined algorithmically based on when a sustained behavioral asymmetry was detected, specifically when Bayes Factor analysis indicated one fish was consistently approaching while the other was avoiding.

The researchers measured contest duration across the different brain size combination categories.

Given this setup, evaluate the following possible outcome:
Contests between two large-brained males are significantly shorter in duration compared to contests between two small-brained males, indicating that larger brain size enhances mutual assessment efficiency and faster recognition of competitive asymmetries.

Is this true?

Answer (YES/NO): NO